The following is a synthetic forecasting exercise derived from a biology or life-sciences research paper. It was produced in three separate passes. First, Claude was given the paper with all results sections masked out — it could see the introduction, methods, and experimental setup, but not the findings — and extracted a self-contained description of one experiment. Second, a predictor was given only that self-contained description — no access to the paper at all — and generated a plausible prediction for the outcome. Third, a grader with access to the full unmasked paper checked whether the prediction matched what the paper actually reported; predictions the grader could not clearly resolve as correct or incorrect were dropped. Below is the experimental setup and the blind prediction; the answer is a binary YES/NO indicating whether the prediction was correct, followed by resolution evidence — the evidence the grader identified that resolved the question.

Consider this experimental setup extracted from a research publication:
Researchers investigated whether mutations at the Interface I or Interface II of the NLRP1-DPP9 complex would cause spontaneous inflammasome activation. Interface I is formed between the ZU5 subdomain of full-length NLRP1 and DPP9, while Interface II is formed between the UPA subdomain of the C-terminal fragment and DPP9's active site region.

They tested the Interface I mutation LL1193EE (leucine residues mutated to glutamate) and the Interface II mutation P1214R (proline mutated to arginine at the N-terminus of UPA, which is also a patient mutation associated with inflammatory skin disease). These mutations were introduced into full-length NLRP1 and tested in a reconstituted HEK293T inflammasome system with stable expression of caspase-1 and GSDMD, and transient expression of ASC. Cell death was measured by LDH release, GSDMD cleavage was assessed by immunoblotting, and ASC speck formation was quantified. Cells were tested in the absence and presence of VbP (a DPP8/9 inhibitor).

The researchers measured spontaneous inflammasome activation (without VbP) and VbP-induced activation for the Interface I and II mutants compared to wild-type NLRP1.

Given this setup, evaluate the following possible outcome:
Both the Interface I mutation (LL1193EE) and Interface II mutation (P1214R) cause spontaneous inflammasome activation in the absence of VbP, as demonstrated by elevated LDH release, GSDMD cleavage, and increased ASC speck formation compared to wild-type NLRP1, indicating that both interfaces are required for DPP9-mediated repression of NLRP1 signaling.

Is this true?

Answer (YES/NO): YES